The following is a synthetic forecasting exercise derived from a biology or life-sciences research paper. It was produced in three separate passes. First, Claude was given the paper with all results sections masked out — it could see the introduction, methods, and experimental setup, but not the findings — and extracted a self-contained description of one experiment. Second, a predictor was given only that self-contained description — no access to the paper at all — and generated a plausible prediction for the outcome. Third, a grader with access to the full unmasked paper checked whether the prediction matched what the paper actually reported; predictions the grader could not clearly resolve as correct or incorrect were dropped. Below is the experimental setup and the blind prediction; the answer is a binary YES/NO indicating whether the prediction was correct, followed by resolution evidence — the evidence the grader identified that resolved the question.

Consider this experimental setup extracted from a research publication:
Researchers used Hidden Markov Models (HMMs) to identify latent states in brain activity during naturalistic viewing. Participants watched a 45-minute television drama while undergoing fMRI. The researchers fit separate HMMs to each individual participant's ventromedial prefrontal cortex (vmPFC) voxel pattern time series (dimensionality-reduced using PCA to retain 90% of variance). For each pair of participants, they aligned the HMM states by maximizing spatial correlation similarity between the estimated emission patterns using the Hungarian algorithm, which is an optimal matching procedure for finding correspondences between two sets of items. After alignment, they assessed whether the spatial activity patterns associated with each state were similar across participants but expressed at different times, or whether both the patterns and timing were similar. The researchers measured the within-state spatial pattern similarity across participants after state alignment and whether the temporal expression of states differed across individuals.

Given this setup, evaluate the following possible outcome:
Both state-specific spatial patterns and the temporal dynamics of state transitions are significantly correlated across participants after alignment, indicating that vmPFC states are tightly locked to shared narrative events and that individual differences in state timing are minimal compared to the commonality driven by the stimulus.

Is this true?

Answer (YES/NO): NO